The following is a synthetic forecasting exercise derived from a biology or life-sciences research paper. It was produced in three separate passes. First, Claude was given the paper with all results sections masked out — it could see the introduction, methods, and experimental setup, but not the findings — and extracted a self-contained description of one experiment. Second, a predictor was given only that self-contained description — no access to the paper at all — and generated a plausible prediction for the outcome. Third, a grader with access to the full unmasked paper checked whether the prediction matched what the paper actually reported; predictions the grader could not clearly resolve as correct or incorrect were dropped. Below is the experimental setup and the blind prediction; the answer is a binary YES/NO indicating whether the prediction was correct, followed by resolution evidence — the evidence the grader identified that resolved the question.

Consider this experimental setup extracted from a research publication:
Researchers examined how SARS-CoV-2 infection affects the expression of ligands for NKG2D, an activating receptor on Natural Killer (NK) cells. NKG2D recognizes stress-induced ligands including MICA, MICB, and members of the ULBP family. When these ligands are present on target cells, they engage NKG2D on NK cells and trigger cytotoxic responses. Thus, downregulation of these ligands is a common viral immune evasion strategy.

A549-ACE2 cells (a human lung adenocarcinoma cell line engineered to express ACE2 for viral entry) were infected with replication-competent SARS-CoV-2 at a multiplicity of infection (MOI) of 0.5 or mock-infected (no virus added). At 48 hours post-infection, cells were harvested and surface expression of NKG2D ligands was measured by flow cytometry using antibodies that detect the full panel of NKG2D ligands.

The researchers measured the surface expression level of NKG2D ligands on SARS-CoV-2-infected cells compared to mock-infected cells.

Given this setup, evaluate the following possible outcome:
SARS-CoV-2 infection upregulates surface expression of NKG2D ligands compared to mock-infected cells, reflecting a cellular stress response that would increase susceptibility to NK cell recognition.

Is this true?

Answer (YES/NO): NO